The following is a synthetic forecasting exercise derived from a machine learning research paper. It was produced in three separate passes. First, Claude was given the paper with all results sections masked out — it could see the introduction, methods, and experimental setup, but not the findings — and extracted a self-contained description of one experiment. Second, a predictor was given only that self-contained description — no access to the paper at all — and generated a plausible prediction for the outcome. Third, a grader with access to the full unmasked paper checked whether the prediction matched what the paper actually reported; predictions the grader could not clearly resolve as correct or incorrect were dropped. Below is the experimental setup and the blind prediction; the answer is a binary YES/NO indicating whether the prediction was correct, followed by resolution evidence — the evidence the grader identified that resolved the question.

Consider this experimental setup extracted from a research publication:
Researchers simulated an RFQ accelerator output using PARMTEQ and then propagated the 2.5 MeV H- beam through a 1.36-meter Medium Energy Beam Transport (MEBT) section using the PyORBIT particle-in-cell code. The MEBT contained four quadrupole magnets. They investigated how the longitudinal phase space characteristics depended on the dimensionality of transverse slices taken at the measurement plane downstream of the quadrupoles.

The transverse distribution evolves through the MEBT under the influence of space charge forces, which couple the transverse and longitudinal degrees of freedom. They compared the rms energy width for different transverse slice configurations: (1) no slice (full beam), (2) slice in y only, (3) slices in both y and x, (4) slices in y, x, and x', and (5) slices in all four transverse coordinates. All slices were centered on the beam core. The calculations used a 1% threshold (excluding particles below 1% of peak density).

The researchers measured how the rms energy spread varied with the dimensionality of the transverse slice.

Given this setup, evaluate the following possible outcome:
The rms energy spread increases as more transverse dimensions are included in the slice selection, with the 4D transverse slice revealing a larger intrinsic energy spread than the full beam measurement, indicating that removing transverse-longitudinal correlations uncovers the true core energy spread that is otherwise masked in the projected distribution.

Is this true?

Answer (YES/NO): YES